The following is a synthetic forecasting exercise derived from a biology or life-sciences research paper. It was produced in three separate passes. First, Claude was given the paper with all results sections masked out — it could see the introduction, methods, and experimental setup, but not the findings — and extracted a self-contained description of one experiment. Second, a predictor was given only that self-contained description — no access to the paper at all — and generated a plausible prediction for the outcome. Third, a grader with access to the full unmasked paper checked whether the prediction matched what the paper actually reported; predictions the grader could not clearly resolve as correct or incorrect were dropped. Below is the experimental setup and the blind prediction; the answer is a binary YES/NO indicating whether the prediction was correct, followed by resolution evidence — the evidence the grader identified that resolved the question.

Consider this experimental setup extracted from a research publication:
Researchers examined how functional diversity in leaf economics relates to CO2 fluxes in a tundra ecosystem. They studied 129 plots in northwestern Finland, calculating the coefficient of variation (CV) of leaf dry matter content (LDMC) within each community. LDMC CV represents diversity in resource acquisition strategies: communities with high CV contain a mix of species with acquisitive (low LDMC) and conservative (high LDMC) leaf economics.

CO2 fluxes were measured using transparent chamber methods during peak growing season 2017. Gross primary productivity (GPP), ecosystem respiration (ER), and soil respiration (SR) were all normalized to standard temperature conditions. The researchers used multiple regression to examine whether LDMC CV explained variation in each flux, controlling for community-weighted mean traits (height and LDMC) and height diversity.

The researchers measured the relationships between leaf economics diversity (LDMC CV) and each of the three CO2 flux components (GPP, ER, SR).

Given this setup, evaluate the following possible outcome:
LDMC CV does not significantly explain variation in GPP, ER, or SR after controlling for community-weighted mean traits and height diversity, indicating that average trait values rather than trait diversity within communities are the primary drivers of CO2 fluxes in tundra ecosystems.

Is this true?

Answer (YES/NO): NO